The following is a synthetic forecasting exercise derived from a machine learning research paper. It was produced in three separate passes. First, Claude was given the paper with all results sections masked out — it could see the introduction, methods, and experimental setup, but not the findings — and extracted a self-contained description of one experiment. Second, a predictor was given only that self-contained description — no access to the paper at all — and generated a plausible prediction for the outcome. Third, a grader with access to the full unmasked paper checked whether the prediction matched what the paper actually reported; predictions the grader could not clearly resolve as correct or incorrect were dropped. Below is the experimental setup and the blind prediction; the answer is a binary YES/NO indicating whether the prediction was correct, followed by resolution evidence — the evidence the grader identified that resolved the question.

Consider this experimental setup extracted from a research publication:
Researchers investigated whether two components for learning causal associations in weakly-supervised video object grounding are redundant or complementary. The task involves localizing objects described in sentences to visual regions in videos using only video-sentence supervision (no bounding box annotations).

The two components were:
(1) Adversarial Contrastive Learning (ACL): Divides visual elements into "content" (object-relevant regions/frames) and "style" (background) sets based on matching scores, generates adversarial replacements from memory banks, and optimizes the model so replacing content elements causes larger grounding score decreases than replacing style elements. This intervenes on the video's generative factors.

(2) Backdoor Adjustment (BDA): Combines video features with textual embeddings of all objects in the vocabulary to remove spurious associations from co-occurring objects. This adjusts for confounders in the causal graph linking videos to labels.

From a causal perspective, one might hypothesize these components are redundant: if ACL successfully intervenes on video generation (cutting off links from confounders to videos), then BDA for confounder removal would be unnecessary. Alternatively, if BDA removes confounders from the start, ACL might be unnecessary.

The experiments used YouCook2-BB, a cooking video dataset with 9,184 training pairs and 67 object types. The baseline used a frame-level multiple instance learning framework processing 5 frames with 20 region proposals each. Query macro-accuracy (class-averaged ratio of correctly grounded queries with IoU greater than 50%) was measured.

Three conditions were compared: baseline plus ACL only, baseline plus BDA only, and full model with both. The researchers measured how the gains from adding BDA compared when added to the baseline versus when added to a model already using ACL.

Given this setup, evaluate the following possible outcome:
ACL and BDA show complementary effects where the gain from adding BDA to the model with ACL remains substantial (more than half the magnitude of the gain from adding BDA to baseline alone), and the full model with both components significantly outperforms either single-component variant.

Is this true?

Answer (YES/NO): NO